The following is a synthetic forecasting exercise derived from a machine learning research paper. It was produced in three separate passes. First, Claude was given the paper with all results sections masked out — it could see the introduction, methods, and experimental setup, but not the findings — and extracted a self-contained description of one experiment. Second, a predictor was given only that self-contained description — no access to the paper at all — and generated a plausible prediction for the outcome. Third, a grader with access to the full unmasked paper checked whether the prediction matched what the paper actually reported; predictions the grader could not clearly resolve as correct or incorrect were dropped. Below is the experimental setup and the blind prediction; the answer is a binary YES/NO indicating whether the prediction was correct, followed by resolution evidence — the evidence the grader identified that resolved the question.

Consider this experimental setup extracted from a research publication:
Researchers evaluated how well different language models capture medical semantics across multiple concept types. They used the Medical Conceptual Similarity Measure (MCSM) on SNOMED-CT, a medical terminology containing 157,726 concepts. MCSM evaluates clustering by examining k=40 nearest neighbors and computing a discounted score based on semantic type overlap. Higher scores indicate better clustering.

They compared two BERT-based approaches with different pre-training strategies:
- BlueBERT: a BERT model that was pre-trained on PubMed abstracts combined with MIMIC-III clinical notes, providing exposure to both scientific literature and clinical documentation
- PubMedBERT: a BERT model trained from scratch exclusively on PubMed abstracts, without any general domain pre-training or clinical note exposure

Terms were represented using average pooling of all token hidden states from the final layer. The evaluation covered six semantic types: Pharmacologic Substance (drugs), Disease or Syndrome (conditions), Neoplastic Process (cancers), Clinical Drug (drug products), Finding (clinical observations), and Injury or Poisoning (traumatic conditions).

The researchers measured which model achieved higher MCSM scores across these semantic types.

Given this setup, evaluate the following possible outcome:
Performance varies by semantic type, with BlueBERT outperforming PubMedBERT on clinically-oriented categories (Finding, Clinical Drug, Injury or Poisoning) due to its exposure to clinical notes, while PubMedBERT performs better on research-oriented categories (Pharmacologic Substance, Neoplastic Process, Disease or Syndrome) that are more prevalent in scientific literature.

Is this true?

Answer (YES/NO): NO